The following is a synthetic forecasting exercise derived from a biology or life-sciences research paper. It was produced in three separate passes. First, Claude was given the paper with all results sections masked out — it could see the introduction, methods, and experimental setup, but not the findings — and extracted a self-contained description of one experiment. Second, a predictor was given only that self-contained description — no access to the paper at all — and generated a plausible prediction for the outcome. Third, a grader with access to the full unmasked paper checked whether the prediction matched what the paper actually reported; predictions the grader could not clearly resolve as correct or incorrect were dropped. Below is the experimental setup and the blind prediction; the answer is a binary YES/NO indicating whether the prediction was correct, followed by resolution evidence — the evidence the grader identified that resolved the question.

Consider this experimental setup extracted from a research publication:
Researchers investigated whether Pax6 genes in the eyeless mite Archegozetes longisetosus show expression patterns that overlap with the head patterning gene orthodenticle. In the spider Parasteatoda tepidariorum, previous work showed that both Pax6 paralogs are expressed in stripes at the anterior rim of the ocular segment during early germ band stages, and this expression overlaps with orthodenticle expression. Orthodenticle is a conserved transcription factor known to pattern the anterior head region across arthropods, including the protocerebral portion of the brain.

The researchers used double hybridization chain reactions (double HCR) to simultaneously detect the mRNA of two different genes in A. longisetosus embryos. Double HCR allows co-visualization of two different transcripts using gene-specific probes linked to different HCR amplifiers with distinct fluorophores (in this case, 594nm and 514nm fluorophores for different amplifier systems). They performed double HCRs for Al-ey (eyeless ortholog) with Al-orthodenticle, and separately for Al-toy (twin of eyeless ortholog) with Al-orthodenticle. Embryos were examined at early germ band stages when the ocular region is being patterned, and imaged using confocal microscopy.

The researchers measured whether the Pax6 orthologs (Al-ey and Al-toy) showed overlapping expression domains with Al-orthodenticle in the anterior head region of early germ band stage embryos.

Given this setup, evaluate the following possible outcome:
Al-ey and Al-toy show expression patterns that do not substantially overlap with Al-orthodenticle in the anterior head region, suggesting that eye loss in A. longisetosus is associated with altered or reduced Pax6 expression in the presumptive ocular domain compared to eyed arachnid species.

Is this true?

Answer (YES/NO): NO